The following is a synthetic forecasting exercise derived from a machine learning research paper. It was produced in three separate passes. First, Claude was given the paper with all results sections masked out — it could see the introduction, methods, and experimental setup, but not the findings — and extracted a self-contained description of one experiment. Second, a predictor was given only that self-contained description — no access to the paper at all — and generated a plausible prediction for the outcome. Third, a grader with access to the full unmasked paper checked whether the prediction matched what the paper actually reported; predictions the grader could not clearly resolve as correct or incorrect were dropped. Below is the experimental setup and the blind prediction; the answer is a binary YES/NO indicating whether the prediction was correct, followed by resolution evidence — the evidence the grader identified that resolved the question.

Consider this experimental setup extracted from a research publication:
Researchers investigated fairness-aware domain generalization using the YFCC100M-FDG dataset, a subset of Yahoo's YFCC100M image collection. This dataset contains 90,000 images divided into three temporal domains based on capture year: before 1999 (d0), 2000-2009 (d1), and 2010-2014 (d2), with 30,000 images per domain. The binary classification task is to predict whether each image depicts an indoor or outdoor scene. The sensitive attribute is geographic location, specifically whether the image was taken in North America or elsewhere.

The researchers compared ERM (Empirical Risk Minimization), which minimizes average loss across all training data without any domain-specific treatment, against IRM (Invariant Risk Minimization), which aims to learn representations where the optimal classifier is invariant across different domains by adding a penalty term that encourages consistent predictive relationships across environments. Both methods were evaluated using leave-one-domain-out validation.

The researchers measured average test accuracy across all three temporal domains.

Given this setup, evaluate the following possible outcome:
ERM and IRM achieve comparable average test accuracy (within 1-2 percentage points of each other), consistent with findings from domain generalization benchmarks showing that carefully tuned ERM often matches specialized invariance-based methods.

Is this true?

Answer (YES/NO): NO